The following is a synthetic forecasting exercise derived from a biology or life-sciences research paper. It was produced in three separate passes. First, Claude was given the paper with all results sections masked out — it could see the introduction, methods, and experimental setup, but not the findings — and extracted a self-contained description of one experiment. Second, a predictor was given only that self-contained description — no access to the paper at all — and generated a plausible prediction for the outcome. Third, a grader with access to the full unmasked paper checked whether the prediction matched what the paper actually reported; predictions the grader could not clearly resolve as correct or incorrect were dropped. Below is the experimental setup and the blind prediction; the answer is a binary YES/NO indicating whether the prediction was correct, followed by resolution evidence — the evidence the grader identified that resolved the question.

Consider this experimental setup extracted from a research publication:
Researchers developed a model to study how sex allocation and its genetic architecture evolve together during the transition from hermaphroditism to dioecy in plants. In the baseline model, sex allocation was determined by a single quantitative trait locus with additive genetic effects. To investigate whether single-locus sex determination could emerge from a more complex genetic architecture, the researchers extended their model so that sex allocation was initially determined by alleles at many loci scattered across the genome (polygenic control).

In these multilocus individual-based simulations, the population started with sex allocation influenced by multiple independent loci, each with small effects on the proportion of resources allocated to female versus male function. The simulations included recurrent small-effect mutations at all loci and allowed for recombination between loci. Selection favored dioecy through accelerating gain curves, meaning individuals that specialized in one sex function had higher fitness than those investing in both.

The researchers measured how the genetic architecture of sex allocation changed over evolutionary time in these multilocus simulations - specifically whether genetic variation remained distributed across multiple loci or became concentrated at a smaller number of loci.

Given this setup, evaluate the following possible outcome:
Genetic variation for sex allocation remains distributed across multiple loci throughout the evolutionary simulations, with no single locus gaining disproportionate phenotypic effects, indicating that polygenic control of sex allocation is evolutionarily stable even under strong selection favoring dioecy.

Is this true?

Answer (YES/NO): NO